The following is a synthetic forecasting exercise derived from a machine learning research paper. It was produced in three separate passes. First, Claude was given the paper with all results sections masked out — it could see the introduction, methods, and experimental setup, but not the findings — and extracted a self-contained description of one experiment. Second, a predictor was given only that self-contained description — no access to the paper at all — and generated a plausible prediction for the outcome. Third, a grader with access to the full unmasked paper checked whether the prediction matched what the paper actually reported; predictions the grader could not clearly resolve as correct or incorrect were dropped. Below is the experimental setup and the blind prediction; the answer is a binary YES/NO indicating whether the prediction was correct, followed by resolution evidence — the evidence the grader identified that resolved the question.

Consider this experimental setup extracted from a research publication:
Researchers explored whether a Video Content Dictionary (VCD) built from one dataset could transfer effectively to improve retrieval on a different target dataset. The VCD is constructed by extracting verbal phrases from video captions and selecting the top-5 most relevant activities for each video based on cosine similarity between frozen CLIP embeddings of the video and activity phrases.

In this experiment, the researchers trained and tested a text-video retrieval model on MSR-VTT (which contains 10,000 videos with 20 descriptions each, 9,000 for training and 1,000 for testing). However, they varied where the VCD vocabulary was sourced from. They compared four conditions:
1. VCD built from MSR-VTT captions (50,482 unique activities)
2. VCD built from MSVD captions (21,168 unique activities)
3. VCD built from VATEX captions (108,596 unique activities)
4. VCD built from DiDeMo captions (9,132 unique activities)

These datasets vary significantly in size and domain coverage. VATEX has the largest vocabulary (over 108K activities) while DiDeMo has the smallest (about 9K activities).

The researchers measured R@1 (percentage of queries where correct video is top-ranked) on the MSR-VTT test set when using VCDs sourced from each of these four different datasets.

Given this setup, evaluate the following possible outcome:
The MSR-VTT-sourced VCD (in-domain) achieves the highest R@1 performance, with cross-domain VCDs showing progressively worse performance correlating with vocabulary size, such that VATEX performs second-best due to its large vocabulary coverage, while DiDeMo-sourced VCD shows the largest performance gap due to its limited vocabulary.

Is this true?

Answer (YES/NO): NO